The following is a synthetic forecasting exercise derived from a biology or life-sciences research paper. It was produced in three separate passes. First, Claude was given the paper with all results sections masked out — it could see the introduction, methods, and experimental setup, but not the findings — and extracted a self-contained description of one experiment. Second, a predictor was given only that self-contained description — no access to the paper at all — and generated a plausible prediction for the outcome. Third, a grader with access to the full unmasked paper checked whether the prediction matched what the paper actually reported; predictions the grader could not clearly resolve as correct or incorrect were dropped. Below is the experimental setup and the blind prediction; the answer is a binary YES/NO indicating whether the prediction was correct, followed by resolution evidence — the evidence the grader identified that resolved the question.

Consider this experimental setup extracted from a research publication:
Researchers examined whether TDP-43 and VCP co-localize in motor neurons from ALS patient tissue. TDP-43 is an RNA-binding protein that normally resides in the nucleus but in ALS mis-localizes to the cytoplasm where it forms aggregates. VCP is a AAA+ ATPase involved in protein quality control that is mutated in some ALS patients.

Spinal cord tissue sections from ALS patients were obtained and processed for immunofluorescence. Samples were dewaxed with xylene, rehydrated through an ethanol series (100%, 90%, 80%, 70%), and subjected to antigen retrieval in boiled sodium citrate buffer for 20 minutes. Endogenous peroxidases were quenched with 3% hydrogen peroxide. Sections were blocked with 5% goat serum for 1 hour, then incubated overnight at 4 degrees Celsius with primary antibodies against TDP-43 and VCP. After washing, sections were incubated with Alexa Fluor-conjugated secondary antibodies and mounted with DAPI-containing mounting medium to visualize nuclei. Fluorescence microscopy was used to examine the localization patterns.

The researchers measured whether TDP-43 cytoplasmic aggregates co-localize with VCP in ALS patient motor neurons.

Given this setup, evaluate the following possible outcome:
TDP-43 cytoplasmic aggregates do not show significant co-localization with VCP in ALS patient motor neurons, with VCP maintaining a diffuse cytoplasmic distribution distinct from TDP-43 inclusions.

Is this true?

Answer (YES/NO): NO